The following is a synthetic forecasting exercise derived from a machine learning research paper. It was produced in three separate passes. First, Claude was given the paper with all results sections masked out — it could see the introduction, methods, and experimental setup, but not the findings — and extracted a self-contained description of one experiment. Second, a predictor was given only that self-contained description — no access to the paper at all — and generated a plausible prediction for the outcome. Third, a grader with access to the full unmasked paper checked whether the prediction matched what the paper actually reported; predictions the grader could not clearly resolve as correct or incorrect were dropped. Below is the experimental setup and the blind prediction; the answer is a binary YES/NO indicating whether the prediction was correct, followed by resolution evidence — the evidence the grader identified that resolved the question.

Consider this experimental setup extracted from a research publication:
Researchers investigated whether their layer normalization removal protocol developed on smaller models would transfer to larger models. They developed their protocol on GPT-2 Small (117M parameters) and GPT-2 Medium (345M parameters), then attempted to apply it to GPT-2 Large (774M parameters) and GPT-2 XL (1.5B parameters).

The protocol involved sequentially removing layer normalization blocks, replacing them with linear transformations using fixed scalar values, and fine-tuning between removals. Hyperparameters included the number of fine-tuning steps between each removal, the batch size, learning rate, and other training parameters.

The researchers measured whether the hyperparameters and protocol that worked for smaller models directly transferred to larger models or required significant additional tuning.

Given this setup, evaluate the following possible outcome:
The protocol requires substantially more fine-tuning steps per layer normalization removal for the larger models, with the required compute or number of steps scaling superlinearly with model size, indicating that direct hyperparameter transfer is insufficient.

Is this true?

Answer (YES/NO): NO